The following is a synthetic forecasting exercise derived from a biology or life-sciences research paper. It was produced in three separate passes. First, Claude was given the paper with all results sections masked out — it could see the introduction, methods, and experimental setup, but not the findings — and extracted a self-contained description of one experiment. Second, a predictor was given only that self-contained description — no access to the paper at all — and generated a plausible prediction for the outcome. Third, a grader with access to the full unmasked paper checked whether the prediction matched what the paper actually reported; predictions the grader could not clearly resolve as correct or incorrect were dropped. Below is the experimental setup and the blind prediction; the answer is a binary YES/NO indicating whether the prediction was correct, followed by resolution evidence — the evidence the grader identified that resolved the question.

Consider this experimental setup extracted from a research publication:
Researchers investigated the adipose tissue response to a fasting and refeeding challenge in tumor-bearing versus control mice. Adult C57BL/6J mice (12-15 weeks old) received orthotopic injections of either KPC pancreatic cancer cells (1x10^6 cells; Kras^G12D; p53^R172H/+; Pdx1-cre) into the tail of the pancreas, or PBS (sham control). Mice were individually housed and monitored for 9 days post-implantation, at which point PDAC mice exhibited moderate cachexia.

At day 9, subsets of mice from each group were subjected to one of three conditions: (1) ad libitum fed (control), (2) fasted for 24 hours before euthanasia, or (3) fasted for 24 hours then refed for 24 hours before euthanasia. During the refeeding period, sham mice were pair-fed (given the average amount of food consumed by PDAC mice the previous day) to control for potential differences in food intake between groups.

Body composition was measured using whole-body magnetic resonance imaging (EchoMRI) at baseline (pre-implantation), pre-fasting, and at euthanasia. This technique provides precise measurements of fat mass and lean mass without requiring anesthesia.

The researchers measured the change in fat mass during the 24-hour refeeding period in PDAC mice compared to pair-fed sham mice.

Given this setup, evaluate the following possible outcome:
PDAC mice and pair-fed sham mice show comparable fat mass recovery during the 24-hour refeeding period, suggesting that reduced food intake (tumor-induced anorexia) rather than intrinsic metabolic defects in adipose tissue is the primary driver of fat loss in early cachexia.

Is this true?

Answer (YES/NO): NO